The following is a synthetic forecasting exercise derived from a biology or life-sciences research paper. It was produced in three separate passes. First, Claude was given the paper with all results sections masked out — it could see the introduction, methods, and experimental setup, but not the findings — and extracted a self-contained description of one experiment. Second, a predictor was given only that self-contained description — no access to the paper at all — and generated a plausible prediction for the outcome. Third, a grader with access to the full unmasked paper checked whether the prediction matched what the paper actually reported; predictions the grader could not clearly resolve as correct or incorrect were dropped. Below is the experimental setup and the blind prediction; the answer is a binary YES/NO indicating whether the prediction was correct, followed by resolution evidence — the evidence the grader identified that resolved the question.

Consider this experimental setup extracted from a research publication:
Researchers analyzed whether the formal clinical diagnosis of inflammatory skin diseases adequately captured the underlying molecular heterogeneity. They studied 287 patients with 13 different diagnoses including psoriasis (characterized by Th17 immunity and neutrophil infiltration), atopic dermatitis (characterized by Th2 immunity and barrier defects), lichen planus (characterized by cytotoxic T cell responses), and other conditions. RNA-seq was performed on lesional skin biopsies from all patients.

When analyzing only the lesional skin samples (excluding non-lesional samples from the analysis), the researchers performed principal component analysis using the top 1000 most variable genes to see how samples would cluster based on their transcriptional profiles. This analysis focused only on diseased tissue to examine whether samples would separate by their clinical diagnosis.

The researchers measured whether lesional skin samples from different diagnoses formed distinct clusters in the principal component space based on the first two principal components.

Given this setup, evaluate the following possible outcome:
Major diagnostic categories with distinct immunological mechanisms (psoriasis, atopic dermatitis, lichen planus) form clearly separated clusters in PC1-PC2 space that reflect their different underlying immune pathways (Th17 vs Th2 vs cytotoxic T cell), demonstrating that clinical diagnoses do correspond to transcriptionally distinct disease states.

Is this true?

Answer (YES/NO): NO